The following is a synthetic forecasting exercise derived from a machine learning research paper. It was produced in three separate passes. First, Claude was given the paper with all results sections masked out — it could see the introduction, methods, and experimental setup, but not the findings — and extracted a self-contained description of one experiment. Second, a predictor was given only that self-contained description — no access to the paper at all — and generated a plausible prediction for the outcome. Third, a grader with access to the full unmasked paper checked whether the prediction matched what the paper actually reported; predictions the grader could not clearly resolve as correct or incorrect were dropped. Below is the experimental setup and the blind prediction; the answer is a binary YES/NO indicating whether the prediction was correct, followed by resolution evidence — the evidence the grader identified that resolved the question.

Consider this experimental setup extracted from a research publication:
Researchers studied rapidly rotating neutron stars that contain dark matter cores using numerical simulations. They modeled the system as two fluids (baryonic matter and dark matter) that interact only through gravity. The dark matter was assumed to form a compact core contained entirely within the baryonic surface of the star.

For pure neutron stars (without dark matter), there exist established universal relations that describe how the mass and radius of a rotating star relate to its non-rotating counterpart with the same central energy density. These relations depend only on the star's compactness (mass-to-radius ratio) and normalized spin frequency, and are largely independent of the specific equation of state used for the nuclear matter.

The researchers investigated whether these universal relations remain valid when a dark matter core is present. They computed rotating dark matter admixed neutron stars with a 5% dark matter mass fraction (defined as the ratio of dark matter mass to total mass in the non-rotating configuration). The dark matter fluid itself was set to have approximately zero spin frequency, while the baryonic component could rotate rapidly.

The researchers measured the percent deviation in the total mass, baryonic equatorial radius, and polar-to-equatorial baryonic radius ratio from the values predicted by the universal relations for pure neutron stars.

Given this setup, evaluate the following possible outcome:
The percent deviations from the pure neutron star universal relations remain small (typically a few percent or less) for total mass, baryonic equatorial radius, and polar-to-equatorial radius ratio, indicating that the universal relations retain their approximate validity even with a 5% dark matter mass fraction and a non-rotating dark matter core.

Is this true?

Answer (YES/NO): YES